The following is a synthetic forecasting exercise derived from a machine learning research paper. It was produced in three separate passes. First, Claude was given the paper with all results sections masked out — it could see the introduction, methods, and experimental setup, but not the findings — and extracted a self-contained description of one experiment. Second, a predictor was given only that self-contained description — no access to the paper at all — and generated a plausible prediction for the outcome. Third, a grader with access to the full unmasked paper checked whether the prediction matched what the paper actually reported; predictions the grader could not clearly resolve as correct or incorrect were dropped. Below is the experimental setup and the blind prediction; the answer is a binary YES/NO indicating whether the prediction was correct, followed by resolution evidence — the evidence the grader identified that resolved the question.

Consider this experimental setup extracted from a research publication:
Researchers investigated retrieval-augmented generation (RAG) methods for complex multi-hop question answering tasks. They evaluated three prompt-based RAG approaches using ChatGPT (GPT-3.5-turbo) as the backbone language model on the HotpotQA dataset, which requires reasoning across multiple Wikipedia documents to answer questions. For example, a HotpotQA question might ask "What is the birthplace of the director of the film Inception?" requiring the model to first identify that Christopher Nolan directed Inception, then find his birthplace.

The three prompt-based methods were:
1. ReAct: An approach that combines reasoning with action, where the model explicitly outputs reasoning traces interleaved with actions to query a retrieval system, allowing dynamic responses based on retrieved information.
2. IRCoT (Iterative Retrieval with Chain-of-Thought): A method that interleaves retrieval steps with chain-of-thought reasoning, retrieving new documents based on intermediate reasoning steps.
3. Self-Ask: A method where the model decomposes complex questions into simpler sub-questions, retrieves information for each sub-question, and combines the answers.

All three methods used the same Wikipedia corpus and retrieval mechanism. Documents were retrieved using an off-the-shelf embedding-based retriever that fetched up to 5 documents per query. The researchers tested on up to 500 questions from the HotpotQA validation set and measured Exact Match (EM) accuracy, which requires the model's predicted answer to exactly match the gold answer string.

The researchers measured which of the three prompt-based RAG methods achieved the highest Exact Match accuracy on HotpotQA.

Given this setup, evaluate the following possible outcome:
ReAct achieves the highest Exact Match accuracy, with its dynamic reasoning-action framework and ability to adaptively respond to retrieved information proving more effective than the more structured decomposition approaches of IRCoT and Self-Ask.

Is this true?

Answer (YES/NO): NO